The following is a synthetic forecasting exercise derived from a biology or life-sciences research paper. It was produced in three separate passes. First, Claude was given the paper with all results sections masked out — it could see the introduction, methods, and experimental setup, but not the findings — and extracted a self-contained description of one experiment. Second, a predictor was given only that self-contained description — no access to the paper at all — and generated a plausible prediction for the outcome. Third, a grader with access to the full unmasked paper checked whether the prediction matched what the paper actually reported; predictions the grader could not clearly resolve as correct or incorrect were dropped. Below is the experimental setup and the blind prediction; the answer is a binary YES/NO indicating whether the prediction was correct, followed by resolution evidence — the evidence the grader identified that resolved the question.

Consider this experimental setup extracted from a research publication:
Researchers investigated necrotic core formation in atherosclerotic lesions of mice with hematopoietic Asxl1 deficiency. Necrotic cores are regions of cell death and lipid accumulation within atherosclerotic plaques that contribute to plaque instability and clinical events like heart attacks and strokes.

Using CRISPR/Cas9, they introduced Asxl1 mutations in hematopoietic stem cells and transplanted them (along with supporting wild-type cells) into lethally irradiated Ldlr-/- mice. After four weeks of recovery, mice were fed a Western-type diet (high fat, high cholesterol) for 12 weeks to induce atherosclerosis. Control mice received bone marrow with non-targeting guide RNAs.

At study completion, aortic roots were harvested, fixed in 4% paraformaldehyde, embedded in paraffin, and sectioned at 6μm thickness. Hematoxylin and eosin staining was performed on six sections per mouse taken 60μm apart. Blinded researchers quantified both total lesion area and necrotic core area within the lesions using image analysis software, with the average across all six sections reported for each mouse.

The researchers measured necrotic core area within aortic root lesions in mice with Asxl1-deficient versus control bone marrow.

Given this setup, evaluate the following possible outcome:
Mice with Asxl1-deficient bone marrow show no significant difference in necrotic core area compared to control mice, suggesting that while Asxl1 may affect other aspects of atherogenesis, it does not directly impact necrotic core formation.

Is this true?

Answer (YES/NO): NO